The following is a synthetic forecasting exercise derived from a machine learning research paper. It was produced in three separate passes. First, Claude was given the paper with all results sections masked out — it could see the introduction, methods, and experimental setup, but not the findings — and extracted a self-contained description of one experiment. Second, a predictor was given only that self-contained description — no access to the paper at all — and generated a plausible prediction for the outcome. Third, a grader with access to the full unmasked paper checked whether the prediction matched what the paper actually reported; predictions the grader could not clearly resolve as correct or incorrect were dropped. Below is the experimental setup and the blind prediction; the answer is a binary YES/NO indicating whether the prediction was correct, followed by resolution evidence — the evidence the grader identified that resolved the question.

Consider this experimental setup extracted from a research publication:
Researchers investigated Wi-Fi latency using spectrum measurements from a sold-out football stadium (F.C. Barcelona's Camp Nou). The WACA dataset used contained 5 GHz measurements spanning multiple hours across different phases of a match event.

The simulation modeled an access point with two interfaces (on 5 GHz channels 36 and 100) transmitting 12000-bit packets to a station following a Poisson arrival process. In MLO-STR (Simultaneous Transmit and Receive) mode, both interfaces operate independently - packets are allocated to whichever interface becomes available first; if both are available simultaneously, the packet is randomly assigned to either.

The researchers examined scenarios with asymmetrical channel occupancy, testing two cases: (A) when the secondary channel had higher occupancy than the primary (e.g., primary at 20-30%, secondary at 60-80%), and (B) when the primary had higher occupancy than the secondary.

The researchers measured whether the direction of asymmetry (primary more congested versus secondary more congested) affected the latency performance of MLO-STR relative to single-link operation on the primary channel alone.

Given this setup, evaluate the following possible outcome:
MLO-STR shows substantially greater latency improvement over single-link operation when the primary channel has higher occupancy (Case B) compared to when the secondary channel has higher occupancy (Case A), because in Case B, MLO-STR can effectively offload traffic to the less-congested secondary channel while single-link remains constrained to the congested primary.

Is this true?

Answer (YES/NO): YES